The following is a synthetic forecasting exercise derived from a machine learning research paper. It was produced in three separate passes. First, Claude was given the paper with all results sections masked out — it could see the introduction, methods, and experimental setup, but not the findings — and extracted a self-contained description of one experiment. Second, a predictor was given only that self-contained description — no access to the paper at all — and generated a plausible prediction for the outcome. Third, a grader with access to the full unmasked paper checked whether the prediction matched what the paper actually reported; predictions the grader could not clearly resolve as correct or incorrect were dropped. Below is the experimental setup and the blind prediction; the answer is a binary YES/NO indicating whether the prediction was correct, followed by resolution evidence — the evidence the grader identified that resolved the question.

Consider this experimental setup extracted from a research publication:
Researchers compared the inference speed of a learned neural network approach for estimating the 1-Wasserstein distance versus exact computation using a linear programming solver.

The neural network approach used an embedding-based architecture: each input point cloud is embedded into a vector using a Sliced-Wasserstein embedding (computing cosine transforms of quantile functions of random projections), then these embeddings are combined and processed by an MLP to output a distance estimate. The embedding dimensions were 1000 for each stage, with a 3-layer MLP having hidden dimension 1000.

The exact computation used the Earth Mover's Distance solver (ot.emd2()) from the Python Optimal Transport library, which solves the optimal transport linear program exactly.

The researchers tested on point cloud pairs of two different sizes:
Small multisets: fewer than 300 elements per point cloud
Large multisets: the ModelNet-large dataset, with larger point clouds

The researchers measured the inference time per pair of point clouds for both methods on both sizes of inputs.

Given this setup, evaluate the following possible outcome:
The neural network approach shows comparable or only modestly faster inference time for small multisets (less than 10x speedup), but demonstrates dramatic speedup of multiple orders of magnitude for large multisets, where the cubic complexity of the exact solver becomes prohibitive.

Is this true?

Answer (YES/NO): YES